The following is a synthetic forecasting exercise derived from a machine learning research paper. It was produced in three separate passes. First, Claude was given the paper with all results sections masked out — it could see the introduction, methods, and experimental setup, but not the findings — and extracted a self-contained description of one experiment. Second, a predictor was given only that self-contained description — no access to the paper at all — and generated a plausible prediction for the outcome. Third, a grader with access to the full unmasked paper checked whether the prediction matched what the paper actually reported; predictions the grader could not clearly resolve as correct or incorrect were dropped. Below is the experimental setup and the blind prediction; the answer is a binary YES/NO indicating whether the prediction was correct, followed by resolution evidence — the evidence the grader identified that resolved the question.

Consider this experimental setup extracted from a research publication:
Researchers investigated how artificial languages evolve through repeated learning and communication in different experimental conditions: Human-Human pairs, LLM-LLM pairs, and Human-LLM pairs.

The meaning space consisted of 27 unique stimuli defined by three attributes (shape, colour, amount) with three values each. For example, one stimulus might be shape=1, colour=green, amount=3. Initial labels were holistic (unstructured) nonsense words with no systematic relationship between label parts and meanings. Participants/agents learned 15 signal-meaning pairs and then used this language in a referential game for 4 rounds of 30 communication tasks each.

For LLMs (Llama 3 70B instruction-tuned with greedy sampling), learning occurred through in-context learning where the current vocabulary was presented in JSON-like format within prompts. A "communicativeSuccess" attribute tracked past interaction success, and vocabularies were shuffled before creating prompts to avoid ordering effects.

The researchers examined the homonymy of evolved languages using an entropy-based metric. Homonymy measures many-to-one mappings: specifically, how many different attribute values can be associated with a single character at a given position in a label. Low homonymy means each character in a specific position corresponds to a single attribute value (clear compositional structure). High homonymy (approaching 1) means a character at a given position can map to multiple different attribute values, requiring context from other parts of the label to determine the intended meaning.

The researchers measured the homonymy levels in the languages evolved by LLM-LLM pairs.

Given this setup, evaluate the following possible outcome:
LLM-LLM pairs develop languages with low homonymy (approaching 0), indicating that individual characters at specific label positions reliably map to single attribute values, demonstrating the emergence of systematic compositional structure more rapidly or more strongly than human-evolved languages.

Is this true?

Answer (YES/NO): NO